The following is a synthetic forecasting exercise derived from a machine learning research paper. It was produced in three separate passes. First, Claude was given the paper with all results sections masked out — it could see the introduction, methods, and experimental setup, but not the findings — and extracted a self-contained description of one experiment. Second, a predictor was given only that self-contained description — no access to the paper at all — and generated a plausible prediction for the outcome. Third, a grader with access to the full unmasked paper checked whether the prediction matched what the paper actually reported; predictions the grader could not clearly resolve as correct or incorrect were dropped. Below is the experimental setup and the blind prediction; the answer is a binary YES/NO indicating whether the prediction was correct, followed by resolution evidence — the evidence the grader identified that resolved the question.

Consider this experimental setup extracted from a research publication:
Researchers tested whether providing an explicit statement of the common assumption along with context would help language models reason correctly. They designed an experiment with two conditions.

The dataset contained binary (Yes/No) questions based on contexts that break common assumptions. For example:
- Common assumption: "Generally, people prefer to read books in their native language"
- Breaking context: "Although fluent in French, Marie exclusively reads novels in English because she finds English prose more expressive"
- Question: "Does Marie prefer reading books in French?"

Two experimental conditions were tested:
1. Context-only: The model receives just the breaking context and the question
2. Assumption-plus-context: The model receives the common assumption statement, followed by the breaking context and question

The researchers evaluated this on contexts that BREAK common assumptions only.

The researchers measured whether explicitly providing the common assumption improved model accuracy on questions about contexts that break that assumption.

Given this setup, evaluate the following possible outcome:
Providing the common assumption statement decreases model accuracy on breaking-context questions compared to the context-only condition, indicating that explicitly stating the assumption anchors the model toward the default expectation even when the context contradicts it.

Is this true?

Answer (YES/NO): YES